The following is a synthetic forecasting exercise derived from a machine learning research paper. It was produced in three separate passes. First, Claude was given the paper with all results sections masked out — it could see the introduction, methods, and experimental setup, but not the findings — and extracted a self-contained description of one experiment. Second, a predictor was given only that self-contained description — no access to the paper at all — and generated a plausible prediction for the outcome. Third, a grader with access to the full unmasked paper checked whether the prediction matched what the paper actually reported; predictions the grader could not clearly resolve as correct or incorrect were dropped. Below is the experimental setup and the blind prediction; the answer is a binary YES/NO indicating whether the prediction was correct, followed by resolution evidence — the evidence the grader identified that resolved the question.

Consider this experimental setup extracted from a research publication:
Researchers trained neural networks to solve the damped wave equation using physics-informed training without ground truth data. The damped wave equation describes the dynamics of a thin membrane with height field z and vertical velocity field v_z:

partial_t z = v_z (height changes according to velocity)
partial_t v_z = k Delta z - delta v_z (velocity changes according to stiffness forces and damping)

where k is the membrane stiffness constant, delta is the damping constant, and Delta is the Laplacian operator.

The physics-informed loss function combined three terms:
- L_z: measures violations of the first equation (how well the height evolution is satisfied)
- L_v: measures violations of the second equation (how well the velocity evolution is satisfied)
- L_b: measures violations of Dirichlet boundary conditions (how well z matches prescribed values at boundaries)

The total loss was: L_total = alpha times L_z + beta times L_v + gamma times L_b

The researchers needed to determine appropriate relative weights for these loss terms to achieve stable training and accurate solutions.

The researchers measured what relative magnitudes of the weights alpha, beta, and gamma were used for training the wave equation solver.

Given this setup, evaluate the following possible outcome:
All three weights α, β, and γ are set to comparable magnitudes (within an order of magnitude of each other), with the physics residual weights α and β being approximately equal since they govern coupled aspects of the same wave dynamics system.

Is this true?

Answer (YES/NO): NO